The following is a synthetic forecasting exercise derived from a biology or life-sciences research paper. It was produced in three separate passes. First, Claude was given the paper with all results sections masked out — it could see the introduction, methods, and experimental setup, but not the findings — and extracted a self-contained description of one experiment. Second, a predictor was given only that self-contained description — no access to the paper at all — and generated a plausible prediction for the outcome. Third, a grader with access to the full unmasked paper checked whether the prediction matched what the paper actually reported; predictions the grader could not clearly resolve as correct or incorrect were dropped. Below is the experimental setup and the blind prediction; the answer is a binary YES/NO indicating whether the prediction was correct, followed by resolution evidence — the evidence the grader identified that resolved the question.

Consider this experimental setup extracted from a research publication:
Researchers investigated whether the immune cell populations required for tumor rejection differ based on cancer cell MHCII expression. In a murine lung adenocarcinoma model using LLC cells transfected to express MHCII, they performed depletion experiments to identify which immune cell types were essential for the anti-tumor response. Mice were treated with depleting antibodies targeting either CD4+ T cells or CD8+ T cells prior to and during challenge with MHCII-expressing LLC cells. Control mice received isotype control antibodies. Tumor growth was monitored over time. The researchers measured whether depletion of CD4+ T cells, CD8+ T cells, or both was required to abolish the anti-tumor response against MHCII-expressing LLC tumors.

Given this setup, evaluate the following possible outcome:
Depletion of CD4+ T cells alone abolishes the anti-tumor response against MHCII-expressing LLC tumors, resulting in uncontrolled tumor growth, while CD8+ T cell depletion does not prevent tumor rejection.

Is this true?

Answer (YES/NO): NO